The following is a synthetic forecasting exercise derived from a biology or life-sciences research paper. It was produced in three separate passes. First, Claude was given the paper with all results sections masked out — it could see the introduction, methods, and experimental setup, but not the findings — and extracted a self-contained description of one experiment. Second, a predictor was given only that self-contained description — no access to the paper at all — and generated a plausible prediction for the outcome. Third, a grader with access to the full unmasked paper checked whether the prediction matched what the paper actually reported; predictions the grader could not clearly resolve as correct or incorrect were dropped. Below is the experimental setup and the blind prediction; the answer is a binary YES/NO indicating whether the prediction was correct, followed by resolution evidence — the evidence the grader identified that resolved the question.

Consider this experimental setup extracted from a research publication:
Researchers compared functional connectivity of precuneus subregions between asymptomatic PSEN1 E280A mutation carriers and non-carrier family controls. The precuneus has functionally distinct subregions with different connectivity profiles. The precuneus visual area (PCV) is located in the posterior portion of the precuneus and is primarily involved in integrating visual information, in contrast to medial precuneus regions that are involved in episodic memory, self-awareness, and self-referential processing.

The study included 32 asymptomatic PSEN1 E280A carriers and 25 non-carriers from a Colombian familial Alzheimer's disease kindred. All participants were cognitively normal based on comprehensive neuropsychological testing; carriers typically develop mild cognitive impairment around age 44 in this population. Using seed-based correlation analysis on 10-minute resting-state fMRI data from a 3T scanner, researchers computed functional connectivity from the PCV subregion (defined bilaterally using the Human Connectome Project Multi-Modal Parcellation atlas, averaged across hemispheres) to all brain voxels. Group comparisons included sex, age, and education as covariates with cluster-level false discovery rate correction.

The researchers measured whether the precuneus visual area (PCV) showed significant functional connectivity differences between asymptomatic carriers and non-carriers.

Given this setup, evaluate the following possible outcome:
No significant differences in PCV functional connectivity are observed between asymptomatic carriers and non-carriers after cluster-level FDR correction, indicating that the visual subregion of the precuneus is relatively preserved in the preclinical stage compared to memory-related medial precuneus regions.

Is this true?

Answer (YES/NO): NO